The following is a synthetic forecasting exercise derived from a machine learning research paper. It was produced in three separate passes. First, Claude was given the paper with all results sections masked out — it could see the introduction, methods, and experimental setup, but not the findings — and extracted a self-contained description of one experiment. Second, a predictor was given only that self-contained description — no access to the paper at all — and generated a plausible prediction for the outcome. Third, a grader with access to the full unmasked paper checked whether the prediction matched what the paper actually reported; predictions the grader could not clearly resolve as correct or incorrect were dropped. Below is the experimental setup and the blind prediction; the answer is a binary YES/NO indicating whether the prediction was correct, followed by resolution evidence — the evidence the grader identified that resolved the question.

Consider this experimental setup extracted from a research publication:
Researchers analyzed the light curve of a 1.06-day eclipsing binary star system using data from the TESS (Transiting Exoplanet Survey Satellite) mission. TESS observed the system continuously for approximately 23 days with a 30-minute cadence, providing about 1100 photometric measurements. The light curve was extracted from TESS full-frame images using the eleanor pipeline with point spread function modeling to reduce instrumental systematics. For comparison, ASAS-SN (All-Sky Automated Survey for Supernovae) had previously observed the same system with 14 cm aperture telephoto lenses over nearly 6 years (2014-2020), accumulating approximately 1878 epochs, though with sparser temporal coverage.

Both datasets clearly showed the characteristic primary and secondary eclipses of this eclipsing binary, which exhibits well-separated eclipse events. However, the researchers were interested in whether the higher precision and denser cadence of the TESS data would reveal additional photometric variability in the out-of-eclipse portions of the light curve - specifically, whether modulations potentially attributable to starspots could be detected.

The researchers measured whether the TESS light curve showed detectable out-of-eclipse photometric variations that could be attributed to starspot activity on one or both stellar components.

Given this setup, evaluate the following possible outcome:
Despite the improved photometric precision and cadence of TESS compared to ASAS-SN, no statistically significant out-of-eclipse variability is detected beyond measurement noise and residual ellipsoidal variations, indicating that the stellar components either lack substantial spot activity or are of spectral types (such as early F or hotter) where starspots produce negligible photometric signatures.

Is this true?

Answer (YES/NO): NO